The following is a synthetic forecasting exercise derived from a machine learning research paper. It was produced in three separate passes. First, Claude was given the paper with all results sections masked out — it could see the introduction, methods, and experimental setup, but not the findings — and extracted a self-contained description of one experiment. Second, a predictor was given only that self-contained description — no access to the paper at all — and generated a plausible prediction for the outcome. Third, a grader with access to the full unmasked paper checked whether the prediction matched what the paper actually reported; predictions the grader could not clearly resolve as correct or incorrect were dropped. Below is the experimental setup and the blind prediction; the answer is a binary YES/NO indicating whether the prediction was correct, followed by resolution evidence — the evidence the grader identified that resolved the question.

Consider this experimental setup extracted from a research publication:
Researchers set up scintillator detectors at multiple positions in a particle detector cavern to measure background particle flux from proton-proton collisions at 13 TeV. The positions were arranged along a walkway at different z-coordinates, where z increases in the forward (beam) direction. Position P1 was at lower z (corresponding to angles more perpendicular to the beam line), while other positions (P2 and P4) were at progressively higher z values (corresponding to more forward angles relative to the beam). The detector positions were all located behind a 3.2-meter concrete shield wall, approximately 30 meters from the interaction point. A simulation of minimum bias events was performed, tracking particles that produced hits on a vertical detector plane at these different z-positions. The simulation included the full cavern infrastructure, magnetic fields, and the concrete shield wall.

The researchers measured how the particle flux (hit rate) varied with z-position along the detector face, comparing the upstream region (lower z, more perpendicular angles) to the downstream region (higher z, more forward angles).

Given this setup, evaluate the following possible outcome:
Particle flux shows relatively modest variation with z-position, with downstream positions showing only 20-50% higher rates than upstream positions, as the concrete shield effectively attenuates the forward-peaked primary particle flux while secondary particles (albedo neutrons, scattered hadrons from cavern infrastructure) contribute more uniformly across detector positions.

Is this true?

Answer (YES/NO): NO